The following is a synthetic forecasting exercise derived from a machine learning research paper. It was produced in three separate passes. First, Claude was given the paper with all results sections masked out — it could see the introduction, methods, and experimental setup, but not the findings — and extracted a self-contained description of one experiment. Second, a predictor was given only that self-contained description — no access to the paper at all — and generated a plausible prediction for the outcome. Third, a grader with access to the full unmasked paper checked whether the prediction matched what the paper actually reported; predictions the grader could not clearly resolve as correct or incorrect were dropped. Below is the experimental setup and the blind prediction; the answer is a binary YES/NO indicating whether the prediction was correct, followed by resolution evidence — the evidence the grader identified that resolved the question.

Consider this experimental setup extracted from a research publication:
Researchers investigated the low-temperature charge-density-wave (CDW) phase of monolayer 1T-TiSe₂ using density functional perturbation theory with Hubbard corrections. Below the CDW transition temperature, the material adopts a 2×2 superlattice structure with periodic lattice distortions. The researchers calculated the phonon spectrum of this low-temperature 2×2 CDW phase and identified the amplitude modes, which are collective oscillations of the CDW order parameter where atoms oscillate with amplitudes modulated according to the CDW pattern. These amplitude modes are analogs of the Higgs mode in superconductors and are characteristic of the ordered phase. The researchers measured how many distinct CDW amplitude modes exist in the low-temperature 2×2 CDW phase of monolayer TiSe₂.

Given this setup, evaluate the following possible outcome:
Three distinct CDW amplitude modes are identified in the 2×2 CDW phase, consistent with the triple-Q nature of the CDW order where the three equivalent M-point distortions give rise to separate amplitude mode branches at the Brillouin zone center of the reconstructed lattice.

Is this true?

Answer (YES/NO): NO